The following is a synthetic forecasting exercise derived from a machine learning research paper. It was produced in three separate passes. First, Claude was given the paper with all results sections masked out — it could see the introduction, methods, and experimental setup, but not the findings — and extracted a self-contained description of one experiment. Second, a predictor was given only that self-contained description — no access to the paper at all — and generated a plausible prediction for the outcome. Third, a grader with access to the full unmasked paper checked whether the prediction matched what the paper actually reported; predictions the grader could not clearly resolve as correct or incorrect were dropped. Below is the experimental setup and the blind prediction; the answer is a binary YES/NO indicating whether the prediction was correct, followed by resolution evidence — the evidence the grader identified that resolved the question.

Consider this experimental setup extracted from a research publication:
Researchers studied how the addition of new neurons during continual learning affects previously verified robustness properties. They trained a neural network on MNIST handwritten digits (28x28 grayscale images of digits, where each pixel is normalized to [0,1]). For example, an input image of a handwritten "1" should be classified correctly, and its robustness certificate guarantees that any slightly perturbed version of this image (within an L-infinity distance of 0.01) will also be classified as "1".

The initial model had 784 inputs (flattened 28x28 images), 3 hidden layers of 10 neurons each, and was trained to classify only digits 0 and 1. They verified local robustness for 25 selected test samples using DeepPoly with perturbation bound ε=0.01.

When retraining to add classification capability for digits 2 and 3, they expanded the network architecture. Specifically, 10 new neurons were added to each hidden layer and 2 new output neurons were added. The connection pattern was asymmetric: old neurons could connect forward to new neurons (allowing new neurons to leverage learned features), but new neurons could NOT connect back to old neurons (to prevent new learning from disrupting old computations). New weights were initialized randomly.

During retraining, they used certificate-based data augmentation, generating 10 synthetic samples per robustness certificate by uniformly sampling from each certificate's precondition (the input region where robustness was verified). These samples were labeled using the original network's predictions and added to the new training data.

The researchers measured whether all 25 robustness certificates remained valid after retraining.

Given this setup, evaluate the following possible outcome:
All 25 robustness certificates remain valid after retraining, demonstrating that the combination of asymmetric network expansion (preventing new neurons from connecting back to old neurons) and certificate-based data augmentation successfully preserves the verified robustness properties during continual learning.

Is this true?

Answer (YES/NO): YES